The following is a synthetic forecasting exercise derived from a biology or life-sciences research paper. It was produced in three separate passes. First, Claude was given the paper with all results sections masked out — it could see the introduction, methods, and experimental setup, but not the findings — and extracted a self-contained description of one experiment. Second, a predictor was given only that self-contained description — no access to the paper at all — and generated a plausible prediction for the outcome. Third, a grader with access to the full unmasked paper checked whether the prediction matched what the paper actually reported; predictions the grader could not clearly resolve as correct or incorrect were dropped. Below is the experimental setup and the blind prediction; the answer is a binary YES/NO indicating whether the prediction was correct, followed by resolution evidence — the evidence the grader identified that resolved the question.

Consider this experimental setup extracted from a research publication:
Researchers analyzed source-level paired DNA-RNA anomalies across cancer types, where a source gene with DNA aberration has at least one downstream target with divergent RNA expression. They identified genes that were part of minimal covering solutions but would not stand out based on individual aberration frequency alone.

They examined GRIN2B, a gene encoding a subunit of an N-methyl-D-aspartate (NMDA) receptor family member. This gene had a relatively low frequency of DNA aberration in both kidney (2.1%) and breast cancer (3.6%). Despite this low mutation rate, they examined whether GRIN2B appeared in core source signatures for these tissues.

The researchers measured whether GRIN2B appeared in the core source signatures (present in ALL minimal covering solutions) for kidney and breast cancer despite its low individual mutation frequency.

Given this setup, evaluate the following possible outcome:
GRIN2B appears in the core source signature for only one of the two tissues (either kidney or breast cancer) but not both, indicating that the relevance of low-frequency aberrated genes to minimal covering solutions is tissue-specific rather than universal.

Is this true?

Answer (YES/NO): NO